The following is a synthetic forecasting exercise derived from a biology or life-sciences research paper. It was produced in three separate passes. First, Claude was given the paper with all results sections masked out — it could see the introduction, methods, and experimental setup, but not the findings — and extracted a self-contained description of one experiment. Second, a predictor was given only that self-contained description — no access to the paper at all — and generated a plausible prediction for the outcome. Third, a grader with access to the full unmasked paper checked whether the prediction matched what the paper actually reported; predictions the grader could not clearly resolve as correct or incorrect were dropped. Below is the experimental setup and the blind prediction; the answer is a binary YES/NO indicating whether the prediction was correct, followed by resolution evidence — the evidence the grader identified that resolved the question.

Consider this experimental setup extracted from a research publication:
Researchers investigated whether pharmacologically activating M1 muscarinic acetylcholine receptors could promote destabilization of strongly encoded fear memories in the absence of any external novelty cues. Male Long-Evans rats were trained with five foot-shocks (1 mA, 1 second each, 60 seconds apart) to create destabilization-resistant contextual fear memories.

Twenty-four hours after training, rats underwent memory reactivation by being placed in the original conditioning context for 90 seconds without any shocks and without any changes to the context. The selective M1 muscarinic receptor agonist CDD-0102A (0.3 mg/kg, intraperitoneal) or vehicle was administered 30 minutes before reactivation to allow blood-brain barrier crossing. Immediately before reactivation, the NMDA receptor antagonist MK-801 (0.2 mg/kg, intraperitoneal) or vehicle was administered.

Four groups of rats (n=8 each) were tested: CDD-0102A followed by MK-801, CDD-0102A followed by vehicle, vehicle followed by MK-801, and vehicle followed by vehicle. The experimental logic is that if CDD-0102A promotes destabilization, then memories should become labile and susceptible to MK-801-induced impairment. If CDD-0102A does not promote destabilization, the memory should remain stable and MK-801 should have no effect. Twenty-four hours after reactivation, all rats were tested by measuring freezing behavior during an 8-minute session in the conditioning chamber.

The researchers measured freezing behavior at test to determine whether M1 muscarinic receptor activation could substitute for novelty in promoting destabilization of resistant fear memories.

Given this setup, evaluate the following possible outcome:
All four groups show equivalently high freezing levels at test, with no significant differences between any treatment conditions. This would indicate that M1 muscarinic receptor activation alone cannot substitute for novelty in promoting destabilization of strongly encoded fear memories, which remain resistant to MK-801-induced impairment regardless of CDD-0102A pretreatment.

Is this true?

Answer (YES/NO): NO